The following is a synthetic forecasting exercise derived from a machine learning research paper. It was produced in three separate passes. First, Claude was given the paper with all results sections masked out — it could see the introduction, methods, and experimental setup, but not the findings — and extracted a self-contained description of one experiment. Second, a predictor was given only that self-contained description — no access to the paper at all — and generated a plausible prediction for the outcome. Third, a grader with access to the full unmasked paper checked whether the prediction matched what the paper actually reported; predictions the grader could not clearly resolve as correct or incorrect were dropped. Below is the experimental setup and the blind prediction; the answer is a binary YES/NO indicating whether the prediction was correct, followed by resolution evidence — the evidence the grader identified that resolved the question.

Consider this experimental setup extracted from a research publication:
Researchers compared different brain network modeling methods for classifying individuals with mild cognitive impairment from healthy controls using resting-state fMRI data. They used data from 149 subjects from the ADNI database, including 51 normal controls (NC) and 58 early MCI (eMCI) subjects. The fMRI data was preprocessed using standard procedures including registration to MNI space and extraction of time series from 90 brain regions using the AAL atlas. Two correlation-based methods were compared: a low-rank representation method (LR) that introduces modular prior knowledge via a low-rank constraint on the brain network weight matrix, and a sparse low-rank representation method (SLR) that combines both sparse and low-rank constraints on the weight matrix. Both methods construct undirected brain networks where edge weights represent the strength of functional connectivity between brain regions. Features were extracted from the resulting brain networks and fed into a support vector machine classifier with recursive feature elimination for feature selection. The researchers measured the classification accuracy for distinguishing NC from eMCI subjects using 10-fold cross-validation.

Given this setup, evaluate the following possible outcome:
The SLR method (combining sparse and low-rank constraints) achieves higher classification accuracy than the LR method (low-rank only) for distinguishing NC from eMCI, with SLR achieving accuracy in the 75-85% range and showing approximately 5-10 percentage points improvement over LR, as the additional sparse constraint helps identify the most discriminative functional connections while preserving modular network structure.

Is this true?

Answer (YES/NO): NO